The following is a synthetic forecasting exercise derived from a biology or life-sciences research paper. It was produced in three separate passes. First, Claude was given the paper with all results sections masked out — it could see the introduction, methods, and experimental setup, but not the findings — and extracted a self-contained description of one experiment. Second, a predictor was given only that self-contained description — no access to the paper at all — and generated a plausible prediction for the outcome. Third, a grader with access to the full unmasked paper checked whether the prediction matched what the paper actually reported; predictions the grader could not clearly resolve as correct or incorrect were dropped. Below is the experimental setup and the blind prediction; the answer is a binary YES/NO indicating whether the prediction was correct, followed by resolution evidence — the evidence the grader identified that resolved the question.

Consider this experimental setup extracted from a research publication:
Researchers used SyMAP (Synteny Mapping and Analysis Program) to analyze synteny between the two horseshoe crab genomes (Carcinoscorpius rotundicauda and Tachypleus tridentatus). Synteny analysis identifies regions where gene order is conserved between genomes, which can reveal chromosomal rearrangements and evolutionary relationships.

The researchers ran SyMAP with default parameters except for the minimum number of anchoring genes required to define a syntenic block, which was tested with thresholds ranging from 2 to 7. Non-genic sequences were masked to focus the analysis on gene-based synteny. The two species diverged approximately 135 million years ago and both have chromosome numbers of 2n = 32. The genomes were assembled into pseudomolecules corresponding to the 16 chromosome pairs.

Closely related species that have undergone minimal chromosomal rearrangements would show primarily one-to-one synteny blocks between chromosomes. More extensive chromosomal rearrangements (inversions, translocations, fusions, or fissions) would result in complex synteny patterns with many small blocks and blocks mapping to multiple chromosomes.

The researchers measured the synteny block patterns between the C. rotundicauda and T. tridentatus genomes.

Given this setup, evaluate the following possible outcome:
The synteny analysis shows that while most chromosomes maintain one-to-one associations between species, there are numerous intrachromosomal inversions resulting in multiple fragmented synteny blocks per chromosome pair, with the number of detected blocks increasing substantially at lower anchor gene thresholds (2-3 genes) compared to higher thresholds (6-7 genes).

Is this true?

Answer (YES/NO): NO